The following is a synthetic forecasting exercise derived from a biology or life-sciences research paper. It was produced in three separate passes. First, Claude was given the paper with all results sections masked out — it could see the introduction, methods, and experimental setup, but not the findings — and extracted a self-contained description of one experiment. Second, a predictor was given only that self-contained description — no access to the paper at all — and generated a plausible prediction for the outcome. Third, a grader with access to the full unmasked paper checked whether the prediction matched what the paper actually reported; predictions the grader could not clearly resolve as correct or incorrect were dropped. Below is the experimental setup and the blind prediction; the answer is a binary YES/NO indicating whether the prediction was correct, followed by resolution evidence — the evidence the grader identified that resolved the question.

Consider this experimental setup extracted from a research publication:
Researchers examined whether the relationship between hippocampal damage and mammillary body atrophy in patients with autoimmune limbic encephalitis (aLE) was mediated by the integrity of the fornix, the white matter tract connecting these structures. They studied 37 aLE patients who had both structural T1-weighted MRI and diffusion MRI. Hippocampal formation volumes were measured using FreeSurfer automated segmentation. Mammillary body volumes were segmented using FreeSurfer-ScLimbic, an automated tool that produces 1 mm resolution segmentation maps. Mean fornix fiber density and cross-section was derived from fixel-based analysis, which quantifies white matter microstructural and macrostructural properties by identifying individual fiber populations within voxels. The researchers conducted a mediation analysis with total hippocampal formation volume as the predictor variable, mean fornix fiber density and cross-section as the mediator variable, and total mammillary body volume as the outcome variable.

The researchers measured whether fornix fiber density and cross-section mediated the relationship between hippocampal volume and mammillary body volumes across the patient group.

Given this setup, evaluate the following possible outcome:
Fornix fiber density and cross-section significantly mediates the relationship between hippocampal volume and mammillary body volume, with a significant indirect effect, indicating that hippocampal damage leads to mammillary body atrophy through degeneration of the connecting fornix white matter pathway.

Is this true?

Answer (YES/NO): YES